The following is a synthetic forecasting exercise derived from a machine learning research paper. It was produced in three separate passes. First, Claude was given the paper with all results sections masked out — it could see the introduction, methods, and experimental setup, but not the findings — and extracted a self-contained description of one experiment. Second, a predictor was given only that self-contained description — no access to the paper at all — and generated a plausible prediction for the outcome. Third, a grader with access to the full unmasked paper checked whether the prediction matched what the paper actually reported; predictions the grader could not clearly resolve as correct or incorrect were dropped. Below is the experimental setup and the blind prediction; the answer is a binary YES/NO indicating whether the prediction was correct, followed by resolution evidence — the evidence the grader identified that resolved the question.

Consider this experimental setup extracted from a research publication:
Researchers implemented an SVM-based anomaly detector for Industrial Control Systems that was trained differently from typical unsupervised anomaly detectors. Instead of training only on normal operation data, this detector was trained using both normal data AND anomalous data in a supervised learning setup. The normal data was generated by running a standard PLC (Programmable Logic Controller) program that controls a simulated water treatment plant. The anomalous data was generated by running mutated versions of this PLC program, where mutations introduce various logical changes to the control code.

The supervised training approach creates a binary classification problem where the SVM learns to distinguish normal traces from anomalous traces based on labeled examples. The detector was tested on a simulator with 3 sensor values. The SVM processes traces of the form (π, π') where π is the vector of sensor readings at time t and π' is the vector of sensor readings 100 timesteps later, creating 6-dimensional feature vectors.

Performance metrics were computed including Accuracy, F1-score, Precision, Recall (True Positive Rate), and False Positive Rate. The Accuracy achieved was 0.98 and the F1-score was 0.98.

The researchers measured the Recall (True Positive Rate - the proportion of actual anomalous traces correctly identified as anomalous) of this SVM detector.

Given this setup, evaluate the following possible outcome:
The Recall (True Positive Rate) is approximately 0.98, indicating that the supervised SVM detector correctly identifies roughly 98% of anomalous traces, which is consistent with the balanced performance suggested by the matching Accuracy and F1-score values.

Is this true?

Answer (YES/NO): NO